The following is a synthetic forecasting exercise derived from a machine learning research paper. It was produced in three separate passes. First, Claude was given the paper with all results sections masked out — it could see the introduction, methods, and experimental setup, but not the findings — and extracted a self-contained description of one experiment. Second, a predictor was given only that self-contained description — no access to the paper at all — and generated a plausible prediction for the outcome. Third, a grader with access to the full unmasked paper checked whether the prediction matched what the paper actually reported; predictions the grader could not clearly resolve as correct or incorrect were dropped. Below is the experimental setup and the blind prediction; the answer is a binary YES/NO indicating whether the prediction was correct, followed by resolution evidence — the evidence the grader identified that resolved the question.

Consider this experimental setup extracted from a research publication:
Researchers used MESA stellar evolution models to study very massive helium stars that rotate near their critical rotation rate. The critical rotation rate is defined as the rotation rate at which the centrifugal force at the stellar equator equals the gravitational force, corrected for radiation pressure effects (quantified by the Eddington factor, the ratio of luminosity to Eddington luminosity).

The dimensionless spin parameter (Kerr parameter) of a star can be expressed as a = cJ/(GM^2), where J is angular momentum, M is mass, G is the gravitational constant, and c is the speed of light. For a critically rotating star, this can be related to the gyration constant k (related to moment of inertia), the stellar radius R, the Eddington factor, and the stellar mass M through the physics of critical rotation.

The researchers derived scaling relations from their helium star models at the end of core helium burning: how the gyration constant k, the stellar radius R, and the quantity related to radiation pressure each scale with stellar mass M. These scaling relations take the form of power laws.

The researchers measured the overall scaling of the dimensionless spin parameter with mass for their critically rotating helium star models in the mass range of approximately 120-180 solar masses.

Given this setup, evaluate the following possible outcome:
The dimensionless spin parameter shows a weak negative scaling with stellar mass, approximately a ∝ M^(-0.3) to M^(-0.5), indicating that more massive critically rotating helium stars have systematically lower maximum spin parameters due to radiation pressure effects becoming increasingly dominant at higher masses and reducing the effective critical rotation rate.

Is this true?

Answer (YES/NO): NO